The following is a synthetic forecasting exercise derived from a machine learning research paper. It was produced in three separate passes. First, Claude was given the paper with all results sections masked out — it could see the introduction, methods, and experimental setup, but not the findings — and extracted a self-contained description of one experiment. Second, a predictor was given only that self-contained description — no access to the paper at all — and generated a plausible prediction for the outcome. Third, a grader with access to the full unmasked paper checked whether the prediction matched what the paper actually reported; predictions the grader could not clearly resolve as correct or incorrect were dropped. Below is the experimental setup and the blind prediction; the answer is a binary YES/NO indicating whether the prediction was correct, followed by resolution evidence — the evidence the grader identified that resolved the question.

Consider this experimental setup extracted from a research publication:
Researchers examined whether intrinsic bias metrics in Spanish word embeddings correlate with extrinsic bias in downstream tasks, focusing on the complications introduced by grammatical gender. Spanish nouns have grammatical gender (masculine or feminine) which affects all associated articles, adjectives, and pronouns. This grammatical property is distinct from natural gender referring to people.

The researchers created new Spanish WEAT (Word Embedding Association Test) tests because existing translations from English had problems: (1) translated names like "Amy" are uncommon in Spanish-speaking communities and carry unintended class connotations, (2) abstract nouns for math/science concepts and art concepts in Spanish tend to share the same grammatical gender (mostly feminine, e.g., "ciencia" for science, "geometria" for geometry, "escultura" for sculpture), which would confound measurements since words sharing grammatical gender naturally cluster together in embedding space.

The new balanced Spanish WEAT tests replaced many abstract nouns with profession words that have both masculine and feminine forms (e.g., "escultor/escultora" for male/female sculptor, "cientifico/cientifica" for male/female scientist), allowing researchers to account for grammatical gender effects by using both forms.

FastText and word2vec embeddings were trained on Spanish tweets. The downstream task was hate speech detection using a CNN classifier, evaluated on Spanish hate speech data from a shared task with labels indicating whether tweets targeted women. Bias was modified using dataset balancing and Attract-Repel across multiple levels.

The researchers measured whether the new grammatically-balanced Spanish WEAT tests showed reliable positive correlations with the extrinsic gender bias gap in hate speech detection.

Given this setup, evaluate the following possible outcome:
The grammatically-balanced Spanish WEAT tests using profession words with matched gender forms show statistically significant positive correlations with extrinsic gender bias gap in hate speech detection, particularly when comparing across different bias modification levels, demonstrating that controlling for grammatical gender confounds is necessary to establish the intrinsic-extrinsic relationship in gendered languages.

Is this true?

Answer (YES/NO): NO